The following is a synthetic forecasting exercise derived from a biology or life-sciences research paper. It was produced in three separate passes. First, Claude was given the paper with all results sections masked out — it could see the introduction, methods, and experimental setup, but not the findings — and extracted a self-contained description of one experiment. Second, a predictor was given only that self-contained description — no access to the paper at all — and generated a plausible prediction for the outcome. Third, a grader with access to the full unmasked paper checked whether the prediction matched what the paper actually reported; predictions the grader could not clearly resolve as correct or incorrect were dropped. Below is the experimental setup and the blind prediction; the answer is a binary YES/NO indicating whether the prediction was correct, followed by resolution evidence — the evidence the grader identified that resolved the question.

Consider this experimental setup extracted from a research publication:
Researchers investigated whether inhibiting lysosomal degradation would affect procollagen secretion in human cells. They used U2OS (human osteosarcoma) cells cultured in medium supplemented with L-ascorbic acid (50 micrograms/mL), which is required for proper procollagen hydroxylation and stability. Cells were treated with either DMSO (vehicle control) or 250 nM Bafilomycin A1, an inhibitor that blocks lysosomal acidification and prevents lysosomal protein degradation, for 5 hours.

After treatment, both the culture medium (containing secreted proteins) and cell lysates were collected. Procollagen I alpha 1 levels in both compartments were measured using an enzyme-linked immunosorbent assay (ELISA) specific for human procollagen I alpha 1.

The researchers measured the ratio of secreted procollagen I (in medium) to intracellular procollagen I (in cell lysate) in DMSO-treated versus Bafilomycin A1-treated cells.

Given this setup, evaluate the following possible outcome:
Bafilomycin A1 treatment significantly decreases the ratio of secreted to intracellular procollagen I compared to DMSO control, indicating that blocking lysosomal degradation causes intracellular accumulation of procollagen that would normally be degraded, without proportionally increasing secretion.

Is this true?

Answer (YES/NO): YES